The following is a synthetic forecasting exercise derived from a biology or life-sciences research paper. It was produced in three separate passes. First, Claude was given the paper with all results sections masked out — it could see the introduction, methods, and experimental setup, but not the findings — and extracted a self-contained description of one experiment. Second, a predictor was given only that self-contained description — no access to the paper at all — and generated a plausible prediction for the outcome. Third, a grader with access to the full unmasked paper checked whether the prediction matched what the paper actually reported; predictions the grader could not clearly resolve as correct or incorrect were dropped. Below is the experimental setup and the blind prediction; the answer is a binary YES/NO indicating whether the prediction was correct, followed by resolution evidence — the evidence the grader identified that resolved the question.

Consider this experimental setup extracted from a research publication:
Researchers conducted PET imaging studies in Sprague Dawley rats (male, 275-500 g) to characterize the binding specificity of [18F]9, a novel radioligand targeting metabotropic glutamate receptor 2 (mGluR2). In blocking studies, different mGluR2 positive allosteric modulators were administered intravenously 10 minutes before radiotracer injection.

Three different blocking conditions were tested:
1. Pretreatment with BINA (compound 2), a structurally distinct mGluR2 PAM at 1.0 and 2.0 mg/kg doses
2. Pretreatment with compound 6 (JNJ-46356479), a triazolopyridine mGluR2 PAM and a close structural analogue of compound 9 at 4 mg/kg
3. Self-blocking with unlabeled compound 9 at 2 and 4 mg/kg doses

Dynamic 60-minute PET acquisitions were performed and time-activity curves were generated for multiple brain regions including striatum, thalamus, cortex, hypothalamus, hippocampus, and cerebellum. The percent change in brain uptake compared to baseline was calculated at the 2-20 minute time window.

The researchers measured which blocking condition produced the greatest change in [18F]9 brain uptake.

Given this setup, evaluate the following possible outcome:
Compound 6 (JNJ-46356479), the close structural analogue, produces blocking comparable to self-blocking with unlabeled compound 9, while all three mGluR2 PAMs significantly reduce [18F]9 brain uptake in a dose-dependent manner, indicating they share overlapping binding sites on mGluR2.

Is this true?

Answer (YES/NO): NO